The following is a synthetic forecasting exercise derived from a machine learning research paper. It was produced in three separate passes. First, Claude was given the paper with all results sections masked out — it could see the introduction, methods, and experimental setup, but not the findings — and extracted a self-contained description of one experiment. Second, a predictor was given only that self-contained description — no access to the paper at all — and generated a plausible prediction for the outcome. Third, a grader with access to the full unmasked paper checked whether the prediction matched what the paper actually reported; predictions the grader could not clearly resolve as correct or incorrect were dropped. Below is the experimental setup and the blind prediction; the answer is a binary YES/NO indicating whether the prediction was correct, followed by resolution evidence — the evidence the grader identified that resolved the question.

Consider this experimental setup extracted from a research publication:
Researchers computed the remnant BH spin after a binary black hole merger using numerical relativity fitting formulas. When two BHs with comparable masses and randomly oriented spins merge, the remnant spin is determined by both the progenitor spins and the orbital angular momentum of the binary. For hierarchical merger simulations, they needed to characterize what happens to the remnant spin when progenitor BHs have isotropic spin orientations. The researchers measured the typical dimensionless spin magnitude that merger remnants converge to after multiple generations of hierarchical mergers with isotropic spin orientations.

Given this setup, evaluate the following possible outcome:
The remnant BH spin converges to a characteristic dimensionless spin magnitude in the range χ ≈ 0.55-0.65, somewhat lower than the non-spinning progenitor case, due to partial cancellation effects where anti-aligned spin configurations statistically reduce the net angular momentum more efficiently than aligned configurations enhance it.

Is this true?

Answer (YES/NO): NO